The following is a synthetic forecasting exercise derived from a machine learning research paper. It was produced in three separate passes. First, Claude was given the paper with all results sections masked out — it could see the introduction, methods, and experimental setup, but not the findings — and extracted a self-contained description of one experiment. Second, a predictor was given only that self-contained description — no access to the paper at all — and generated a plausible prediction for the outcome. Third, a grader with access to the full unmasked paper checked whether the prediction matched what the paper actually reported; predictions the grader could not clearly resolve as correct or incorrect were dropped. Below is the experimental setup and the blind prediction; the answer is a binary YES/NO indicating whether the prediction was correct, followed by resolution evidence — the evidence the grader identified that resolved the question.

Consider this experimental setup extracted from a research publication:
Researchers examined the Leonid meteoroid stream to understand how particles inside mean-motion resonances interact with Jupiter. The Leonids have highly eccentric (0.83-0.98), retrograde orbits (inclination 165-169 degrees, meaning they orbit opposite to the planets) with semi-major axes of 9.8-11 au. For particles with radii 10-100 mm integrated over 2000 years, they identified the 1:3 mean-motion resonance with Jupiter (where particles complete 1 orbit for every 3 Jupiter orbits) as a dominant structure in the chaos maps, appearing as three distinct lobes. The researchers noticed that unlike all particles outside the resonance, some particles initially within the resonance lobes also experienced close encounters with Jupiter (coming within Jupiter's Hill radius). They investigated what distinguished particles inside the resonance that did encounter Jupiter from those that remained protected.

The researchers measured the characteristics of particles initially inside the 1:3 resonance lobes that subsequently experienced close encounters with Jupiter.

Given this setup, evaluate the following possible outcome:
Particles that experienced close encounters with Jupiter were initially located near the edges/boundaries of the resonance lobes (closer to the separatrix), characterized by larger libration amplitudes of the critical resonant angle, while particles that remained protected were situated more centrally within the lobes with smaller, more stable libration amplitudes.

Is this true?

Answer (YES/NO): NO